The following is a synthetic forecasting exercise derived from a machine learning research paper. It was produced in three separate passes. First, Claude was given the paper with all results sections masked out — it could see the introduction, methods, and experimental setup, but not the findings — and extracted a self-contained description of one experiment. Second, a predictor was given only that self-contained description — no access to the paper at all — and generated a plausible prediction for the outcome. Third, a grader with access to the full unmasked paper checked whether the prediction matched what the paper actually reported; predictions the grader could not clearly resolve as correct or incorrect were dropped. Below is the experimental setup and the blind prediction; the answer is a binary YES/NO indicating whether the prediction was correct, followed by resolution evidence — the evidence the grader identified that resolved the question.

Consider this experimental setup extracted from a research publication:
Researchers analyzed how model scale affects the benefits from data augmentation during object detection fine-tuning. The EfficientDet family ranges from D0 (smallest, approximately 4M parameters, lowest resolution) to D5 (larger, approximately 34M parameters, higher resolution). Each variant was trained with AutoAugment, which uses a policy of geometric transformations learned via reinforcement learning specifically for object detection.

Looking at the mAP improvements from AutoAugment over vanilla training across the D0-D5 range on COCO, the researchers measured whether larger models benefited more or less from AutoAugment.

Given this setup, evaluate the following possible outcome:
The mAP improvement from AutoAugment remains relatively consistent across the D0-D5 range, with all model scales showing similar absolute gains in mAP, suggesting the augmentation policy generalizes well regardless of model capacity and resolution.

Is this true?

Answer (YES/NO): NO